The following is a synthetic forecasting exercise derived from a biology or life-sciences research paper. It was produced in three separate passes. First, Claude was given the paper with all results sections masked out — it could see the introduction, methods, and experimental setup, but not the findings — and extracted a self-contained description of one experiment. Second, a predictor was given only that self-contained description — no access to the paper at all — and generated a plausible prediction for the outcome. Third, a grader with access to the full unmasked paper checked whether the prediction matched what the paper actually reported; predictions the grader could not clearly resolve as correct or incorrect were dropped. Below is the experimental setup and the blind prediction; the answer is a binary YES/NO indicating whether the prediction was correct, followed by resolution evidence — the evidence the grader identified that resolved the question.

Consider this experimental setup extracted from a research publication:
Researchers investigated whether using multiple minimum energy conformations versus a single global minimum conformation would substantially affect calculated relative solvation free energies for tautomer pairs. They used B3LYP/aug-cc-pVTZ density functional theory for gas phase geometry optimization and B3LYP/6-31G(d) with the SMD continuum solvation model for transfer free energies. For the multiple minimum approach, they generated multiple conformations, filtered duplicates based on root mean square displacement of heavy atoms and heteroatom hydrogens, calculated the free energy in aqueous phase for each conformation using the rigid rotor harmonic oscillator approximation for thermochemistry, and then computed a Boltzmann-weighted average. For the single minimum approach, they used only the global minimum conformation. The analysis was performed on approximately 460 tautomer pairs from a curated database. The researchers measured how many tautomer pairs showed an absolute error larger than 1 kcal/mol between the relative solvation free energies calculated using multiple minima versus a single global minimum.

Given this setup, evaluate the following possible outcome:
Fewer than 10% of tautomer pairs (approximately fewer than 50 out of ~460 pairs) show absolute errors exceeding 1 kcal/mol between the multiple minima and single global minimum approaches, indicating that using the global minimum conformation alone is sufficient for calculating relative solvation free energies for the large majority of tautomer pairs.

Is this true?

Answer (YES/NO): YES